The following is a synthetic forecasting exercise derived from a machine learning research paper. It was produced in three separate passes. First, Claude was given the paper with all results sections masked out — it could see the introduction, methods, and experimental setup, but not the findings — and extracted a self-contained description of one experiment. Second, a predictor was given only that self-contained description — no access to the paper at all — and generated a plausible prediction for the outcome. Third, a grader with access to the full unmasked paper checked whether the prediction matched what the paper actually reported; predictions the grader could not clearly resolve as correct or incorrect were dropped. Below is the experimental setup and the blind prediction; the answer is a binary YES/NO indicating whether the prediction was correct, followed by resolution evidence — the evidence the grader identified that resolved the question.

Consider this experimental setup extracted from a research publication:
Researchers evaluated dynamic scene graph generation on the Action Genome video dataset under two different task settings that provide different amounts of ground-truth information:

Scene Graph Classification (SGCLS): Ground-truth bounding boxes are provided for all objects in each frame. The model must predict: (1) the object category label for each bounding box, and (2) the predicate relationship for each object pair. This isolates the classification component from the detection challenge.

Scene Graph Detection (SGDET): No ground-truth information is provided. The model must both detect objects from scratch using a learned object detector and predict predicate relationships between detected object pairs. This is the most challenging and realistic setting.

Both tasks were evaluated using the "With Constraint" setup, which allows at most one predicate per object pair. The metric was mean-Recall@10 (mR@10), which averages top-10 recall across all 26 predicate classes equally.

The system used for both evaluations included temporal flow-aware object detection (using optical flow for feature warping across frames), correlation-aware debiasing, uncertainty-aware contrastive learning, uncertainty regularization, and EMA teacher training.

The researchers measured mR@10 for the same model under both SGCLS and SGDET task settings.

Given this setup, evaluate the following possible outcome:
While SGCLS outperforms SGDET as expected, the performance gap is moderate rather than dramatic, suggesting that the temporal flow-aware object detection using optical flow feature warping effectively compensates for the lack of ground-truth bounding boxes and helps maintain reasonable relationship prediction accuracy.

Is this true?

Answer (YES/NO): NO